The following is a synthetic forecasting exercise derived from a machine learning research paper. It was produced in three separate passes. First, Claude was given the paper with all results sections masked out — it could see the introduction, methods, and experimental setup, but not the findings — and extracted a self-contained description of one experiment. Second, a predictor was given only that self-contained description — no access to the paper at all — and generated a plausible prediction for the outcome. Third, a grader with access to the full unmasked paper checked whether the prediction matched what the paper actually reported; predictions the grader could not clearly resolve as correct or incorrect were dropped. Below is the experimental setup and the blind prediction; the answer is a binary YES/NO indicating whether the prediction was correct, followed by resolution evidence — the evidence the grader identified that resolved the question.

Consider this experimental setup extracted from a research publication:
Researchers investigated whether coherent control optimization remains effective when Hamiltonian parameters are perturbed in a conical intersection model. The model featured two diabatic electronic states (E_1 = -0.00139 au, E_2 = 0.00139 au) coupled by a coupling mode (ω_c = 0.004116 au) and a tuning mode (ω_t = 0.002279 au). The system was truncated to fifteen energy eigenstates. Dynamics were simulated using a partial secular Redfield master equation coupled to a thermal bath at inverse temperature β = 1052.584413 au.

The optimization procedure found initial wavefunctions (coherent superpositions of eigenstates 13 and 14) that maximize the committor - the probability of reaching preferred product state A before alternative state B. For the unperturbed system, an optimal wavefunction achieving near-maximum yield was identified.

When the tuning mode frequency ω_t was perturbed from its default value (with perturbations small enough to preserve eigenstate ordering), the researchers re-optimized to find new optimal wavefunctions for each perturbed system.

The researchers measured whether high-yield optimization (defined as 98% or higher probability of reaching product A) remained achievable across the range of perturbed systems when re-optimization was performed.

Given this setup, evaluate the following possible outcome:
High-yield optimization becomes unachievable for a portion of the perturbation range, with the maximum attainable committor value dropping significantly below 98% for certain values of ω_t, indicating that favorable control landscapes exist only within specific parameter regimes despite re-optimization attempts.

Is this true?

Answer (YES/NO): NO